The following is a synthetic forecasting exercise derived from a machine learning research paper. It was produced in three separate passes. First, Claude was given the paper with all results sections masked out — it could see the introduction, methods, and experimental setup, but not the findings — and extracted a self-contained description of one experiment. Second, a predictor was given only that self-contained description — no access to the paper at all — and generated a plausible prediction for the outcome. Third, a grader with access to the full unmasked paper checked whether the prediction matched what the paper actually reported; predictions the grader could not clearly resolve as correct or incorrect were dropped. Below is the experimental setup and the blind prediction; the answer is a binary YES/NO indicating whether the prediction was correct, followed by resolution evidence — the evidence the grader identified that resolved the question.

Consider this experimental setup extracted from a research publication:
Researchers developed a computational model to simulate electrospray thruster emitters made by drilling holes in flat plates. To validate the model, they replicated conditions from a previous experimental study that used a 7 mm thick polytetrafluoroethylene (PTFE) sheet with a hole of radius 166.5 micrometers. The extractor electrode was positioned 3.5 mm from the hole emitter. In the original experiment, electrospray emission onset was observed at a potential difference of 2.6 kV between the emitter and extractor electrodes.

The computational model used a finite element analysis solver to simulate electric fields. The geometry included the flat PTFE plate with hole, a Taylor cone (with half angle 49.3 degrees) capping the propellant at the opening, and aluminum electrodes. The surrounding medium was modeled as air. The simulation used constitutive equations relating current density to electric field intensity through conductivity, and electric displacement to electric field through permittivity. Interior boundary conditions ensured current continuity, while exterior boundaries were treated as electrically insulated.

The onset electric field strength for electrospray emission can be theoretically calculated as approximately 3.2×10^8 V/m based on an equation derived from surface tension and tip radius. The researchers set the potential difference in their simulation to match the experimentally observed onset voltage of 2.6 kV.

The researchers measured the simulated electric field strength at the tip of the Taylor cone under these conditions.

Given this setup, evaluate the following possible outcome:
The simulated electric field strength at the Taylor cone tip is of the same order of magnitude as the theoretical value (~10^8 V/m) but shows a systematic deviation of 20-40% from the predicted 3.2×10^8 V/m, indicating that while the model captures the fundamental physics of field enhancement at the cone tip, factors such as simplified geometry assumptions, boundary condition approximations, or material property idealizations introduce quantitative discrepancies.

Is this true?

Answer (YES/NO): NO